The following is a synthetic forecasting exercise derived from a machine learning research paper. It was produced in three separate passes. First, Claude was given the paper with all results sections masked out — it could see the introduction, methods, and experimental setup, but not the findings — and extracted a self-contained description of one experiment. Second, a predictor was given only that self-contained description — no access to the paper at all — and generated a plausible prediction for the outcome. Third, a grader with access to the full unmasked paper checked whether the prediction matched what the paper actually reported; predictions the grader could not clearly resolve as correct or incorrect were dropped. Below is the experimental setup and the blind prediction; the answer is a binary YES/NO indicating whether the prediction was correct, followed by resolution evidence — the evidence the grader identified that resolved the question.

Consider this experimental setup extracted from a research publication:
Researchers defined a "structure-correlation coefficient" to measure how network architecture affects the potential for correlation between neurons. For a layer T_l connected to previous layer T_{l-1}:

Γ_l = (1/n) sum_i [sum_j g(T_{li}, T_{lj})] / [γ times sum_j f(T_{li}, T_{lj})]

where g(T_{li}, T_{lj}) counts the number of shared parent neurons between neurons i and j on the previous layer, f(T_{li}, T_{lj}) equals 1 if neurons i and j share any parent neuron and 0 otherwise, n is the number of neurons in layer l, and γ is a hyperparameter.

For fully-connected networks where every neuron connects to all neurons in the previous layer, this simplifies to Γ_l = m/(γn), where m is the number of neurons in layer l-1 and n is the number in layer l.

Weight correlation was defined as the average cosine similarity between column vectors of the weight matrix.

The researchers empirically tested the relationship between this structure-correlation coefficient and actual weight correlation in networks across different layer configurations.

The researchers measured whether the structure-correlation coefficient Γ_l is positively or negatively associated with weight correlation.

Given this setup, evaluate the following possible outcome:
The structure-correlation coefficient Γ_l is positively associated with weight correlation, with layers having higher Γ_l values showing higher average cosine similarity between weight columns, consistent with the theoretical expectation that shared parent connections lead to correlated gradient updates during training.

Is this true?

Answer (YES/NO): NO